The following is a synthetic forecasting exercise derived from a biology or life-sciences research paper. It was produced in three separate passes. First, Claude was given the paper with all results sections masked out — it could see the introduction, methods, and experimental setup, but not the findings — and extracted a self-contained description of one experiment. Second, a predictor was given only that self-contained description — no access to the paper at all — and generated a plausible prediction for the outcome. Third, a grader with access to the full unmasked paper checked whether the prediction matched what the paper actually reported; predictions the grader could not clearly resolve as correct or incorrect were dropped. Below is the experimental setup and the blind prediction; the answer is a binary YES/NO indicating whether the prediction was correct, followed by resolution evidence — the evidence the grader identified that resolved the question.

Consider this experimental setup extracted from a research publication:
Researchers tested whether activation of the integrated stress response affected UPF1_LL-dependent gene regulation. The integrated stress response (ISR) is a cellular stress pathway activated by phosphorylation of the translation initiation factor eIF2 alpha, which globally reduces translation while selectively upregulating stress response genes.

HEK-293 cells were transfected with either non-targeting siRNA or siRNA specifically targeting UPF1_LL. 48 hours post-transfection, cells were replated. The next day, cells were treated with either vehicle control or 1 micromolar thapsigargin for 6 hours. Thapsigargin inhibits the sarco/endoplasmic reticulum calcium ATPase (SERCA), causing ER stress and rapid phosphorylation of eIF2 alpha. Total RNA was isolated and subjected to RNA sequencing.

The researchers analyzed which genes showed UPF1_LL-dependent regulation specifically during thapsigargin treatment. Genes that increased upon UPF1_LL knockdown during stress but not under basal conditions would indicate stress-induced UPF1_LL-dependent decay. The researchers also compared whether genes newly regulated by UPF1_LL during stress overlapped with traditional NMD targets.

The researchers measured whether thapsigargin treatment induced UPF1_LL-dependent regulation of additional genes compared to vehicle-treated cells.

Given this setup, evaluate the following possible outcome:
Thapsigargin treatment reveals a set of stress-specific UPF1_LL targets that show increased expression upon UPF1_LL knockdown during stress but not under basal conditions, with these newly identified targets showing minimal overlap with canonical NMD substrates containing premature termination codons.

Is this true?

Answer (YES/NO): YES